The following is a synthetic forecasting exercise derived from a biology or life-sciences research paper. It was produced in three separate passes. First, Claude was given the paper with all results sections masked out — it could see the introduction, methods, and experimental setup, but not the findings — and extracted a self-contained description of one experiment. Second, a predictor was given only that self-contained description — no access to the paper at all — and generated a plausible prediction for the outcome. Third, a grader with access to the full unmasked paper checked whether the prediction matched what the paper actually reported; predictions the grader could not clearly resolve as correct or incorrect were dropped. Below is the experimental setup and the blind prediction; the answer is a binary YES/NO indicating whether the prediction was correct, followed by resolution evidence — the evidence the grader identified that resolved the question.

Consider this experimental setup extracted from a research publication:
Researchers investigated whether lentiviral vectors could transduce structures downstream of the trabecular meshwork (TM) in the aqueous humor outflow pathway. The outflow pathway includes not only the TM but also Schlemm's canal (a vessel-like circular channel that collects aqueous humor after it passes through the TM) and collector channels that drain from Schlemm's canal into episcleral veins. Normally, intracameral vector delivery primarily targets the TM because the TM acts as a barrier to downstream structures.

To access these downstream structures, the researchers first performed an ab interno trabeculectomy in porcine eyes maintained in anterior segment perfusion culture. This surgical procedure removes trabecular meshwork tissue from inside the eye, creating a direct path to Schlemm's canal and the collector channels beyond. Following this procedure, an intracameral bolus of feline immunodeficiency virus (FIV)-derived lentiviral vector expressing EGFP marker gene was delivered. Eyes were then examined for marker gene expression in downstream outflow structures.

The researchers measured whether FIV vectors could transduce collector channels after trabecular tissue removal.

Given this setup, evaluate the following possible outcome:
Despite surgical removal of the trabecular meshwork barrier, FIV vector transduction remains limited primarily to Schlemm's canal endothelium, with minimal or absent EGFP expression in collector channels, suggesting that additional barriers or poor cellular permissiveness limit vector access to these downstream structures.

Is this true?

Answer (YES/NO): NO